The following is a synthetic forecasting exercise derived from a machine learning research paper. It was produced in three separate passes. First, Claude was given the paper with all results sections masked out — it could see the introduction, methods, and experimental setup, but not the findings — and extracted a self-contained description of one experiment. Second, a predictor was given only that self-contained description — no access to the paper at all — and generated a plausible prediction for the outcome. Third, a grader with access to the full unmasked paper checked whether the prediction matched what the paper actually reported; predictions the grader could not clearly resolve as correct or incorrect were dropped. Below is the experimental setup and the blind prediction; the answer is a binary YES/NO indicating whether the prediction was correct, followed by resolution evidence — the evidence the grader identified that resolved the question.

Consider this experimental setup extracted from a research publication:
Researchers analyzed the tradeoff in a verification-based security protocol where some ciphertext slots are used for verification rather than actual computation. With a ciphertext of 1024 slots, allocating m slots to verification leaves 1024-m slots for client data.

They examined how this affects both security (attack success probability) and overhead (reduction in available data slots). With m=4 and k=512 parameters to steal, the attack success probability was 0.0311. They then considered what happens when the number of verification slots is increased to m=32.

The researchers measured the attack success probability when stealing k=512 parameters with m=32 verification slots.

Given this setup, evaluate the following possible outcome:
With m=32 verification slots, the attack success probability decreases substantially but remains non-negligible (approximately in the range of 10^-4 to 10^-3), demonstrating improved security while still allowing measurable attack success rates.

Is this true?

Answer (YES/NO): NO